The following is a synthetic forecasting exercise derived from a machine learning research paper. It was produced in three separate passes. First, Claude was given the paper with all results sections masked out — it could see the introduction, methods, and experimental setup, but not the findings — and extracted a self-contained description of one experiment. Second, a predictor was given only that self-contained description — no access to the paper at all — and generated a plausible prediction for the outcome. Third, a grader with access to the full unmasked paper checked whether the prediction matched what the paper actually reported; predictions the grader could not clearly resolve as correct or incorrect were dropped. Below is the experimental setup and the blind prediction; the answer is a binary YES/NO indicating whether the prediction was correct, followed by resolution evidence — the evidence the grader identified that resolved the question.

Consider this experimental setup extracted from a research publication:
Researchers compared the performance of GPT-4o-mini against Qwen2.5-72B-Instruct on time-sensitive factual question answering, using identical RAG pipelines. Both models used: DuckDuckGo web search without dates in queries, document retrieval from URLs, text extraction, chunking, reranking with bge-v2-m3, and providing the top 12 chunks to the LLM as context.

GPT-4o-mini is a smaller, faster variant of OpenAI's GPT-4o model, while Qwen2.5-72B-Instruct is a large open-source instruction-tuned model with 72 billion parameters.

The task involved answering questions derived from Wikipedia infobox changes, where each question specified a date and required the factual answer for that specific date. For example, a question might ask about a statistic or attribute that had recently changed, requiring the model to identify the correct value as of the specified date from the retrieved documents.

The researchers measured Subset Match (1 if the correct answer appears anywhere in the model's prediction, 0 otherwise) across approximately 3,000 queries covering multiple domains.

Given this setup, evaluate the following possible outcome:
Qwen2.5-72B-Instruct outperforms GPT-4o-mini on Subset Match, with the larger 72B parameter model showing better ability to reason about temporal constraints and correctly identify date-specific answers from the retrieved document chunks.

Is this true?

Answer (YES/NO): YES